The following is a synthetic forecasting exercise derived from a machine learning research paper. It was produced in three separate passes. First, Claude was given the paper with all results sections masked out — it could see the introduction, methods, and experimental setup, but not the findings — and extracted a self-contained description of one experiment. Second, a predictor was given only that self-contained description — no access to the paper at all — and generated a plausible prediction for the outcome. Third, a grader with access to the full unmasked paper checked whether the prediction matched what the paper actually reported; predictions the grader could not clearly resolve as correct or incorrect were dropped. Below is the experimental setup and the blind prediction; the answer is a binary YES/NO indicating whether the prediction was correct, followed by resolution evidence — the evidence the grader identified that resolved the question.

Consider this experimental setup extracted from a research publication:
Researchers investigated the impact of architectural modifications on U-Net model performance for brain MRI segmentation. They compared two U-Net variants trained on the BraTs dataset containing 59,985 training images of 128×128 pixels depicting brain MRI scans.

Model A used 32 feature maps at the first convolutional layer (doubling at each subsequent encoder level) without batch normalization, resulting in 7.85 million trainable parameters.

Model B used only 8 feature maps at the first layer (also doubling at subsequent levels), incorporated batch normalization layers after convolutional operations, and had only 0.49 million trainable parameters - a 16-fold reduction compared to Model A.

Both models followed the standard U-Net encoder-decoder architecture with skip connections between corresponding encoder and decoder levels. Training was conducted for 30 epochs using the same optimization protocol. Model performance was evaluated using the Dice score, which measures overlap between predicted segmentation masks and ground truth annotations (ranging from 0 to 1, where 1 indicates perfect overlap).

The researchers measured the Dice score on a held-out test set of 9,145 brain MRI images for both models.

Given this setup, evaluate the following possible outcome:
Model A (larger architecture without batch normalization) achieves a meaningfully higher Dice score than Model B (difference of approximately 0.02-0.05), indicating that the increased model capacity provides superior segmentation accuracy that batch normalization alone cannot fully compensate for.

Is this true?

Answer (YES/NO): NO